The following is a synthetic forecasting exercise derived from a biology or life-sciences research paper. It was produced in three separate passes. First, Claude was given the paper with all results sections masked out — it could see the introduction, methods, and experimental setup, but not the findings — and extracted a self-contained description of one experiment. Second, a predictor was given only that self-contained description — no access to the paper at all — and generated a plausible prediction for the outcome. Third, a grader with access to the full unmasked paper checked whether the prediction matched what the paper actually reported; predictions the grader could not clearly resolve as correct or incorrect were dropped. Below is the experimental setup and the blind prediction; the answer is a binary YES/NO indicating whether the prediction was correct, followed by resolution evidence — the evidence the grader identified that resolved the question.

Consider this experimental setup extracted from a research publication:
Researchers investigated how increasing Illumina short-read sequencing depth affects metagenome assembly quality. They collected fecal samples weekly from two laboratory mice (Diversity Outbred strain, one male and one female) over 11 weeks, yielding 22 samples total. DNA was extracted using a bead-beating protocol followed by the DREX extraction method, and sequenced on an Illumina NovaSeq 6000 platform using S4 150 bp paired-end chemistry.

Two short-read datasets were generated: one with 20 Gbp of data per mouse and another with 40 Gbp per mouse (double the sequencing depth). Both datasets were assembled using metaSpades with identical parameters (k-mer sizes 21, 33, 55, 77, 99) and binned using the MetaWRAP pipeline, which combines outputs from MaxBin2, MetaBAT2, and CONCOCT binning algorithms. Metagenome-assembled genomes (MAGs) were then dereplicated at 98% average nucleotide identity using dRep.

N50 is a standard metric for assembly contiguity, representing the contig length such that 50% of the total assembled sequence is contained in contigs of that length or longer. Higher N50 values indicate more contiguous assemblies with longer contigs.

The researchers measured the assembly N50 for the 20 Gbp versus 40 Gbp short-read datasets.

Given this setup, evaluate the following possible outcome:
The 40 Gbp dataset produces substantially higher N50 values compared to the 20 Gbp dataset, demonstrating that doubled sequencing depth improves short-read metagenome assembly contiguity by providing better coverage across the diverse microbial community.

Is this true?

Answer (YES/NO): NO